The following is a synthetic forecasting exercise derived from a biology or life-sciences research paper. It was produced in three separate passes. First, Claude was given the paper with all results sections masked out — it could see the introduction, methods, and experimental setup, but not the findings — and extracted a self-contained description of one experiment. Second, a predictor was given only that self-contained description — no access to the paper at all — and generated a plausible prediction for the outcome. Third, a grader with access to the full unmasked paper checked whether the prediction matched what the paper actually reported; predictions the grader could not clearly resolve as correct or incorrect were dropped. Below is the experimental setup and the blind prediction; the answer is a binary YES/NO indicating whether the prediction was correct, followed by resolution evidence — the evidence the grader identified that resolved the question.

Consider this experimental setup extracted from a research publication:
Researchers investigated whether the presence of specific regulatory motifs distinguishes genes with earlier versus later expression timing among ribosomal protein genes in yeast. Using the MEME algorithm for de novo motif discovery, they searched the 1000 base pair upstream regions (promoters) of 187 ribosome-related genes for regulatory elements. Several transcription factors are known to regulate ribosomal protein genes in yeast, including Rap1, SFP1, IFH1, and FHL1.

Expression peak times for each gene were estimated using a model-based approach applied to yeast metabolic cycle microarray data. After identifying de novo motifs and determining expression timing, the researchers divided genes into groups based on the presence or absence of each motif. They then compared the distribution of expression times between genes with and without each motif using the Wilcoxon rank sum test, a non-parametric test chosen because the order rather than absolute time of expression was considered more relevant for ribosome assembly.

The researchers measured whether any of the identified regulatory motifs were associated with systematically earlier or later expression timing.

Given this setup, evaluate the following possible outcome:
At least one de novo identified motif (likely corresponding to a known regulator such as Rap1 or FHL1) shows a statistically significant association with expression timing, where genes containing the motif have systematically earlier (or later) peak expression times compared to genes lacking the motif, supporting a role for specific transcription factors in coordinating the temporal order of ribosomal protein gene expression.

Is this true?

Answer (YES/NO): YES